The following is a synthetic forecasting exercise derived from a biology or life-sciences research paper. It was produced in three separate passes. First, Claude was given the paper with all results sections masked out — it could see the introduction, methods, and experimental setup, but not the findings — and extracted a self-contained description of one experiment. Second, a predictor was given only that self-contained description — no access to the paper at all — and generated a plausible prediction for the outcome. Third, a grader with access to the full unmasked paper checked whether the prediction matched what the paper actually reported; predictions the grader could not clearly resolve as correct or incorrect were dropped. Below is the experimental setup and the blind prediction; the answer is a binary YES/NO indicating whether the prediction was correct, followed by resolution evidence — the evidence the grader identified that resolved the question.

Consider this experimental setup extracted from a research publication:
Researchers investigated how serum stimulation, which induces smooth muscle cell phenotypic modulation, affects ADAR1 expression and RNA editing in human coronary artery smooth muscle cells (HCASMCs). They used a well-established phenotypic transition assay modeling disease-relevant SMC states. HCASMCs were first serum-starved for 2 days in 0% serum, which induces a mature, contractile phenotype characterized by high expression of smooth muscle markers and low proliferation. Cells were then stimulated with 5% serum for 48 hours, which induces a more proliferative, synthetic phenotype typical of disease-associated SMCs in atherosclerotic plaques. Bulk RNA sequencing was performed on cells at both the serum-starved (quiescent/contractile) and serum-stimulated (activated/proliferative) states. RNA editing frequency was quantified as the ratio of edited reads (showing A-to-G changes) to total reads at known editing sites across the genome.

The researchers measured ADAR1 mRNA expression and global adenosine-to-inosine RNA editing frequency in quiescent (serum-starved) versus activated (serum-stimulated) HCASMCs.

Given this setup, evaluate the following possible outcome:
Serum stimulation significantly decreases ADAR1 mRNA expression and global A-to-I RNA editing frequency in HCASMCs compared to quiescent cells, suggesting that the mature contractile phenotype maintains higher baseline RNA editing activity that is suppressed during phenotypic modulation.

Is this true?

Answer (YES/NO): NO